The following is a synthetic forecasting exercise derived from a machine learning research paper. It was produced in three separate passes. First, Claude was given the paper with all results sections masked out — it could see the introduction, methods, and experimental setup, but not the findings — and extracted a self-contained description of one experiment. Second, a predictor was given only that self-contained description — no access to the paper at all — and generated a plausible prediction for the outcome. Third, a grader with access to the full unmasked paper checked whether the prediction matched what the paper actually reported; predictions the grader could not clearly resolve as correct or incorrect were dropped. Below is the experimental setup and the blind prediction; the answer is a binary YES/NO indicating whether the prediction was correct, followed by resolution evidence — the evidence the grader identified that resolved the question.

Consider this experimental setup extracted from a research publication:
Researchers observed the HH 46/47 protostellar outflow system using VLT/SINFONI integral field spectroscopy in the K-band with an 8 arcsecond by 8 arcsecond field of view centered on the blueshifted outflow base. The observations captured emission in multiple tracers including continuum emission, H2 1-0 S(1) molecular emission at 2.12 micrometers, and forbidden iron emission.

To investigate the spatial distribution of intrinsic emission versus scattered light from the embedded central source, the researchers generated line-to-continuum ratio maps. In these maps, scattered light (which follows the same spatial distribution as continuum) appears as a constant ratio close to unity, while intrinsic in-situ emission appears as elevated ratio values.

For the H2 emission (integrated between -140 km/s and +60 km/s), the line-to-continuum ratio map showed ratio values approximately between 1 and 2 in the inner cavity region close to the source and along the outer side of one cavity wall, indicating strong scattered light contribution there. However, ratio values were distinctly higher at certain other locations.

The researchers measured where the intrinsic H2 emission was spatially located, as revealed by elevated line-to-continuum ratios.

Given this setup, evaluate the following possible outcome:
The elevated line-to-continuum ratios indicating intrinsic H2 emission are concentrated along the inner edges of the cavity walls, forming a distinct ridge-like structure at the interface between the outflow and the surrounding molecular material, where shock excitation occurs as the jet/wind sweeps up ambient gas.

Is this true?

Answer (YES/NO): NO